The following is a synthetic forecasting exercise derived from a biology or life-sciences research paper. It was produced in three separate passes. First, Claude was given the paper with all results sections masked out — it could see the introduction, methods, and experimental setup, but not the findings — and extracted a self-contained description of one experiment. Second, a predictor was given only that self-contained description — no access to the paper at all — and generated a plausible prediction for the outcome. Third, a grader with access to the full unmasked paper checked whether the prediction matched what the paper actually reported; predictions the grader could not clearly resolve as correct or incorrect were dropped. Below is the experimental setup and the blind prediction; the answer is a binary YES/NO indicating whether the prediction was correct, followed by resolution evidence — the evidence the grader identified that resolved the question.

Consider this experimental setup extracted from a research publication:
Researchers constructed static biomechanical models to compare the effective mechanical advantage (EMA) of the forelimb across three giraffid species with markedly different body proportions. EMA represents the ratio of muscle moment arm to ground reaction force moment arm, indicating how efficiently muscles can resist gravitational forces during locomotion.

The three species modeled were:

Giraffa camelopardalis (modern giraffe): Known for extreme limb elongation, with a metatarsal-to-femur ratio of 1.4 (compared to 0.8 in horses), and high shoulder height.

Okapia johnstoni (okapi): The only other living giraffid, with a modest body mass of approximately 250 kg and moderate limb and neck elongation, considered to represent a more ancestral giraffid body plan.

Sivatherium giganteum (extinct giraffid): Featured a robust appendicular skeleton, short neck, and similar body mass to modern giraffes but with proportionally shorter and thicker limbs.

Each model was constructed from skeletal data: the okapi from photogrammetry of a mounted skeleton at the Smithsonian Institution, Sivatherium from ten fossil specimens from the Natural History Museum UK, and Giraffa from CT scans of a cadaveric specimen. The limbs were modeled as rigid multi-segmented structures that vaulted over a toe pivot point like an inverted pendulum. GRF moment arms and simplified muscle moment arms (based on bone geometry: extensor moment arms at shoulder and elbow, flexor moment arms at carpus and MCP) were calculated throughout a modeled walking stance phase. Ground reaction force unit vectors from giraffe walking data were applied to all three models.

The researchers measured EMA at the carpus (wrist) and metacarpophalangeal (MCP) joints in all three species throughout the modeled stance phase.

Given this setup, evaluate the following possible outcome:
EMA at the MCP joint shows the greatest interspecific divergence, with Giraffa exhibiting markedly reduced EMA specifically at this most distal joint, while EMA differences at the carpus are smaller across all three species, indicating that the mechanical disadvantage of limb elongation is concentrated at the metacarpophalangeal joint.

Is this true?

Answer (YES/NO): NO